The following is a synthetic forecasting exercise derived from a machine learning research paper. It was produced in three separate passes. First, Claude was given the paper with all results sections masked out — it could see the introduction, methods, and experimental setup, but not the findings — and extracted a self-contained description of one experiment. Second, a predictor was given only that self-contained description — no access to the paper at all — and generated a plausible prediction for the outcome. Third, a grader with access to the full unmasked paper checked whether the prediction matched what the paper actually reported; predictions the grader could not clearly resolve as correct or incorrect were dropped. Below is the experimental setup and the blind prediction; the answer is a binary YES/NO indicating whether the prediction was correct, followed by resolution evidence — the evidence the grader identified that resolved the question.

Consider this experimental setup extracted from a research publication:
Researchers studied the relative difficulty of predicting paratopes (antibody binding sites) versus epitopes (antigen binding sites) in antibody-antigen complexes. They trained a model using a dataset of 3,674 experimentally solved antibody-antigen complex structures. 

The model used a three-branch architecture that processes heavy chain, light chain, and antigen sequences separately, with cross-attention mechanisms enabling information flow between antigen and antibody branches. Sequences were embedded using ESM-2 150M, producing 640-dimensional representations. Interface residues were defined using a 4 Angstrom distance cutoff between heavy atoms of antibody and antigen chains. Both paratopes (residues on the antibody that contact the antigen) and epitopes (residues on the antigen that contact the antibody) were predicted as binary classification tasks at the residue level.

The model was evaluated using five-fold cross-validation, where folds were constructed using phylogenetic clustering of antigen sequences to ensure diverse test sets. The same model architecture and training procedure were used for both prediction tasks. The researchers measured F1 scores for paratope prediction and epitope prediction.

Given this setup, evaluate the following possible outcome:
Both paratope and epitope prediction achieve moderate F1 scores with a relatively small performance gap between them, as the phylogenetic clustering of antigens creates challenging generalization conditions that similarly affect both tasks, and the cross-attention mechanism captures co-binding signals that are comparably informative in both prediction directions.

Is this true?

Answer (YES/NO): NO